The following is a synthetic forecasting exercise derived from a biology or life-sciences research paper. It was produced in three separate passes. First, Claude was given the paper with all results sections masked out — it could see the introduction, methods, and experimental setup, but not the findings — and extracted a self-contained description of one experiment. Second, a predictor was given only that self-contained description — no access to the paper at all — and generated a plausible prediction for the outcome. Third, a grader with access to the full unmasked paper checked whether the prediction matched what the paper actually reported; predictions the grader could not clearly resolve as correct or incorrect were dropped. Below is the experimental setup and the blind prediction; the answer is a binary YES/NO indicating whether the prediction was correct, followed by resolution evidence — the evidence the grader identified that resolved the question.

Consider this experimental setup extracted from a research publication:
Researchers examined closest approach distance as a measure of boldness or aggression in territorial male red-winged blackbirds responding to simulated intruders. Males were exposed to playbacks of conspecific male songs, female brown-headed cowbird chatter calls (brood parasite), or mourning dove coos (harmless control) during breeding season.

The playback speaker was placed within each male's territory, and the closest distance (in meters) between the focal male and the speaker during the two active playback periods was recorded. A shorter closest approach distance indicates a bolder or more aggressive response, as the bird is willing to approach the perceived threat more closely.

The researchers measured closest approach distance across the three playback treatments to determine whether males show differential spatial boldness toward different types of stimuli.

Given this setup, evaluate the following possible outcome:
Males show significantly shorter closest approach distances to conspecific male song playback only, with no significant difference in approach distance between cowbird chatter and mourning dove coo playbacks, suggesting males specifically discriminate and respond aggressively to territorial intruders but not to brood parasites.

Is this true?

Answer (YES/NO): NO